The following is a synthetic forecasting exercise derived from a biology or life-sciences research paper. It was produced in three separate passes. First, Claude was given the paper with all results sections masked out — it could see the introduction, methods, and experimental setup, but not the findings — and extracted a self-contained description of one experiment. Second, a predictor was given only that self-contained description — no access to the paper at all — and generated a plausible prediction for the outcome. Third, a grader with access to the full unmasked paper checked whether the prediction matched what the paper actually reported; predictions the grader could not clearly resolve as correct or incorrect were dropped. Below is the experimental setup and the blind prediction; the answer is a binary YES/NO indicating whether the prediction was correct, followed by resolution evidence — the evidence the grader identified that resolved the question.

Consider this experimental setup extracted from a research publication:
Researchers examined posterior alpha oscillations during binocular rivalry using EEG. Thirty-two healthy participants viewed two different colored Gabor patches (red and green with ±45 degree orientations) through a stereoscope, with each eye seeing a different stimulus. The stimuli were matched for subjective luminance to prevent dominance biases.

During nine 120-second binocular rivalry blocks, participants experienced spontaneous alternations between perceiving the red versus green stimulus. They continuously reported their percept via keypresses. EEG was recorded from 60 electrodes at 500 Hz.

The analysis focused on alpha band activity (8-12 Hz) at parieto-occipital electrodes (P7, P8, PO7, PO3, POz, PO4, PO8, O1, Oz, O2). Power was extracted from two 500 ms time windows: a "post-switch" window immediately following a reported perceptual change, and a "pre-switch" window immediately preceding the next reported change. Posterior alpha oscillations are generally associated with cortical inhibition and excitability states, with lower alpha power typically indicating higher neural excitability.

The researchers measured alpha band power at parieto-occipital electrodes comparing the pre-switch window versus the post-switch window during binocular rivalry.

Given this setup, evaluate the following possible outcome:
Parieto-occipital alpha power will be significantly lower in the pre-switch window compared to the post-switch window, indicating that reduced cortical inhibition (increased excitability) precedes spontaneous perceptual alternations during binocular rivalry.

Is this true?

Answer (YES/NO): YES